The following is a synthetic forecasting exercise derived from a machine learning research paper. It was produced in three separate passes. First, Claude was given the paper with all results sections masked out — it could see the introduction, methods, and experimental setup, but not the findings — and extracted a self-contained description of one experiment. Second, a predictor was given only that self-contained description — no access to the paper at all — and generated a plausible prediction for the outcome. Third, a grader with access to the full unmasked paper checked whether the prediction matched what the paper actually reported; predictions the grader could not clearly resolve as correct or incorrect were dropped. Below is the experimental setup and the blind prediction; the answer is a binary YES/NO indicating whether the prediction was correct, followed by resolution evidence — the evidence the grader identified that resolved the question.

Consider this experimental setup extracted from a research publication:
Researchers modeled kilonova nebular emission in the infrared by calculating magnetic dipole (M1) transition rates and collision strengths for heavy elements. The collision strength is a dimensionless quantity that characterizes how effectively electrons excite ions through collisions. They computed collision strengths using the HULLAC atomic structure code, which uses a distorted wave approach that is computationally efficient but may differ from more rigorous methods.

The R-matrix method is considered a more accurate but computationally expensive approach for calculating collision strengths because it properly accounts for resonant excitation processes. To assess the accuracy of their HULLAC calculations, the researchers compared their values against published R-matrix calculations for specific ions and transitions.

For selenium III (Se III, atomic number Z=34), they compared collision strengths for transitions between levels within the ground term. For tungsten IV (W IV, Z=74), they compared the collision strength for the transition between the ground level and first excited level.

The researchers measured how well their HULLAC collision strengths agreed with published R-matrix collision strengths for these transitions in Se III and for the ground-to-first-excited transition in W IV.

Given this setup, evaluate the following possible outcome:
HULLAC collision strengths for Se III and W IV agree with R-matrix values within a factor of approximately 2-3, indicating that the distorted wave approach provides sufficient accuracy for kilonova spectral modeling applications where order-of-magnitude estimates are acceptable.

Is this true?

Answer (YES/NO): YES